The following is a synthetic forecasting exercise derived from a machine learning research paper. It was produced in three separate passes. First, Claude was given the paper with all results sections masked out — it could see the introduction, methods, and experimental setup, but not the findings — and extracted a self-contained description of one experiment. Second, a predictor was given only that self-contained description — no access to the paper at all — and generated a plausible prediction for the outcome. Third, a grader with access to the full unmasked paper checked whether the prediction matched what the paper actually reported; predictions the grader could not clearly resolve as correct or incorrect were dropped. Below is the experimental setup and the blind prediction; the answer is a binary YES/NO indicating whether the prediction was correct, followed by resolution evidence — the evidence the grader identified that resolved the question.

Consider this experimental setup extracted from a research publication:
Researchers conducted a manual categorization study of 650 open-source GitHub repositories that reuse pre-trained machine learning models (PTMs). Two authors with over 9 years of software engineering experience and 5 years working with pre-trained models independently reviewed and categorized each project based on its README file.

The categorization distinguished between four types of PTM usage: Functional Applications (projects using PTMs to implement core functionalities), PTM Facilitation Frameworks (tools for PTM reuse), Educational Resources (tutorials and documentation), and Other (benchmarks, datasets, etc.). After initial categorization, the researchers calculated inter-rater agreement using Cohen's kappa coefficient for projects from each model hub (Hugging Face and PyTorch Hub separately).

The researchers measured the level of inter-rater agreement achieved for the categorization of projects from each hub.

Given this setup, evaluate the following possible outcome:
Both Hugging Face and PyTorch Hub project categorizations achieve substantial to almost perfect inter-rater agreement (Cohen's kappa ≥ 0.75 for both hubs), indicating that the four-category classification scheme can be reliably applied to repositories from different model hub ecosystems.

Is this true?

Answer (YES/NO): YES